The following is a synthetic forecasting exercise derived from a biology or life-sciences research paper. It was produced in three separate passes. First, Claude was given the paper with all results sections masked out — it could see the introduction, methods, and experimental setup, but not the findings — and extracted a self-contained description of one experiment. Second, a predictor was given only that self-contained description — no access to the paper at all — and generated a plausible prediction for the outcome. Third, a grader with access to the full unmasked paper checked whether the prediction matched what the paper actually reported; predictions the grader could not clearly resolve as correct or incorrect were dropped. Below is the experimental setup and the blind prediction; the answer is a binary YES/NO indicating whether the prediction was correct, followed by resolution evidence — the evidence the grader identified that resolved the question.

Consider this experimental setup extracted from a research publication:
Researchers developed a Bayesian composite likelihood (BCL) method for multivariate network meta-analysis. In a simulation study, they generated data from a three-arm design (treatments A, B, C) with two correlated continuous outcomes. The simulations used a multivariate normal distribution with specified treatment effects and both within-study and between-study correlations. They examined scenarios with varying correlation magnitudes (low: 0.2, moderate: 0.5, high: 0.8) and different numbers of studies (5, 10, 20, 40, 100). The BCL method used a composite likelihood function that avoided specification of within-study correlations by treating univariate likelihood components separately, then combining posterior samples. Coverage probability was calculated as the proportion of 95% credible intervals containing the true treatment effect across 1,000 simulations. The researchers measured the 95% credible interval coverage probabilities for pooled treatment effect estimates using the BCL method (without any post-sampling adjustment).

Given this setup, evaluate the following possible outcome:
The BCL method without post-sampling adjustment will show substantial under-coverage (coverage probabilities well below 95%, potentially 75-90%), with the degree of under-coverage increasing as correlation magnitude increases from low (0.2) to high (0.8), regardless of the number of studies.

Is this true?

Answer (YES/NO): NO